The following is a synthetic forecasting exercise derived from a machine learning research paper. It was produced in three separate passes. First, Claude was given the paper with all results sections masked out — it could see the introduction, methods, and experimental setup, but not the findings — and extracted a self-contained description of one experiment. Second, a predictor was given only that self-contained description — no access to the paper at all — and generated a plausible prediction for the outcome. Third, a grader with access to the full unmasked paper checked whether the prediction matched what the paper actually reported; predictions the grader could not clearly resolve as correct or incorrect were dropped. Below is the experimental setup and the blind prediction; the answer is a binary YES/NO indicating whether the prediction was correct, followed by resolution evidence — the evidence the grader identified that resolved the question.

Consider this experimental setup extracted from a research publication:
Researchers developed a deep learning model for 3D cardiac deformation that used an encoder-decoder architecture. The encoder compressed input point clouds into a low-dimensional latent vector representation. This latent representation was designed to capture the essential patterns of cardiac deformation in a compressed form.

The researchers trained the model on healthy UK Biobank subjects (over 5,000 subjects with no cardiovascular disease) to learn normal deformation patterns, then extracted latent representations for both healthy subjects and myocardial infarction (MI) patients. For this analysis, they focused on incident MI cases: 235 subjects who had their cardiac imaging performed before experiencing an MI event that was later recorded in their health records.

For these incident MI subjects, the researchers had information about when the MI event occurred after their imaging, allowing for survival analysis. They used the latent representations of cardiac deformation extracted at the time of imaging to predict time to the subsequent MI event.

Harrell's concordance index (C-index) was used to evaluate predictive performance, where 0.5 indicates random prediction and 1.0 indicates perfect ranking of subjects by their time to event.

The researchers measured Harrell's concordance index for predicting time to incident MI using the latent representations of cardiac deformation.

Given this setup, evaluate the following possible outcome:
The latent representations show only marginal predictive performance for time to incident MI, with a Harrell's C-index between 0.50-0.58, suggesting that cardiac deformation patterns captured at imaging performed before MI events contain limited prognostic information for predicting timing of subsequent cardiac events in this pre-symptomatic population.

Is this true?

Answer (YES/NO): NO